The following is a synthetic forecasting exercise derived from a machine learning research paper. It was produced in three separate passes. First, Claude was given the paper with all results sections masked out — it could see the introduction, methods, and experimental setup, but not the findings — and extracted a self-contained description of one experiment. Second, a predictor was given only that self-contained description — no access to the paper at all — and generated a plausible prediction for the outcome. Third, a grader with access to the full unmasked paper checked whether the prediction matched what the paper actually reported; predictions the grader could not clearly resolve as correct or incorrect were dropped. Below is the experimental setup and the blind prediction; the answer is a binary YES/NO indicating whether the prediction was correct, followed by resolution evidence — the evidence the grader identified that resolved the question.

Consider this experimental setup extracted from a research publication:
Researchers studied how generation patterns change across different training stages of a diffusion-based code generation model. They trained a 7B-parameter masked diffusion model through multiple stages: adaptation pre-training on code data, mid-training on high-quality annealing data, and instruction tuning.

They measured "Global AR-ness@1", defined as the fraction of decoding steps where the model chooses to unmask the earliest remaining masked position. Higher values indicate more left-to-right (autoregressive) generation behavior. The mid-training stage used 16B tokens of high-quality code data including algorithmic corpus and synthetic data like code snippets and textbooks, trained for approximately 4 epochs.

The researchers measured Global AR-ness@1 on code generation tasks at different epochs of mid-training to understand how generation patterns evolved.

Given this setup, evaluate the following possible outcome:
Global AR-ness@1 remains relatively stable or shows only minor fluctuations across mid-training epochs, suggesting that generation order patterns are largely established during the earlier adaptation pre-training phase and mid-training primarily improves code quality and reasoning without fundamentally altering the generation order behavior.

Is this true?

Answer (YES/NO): NO